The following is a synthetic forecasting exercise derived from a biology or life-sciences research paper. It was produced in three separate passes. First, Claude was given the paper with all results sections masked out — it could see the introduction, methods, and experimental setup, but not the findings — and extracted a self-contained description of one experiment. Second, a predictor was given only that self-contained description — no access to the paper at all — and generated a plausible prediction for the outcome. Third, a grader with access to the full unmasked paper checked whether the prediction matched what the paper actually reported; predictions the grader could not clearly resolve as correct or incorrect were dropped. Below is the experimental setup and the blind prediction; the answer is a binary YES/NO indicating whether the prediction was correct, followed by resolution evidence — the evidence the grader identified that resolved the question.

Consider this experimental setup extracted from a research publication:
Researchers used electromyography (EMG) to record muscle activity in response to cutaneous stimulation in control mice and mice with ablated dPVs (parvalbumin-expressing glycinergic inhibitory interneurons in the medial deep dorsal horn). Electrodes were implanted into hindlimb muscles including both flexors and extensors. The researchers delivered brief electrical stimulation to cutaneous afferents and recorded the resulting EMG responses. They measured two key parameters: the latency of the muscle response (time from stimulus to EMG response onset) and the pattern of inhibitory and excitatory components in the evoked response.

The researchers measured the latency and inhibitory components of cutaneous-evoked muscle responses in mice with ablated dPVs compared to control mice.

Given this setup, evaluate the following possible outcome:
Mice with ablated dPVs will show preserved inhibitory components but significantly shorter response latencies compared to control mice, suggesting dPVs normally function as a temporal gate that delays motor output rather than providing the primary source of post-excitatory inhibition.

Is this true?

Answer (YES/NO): NO